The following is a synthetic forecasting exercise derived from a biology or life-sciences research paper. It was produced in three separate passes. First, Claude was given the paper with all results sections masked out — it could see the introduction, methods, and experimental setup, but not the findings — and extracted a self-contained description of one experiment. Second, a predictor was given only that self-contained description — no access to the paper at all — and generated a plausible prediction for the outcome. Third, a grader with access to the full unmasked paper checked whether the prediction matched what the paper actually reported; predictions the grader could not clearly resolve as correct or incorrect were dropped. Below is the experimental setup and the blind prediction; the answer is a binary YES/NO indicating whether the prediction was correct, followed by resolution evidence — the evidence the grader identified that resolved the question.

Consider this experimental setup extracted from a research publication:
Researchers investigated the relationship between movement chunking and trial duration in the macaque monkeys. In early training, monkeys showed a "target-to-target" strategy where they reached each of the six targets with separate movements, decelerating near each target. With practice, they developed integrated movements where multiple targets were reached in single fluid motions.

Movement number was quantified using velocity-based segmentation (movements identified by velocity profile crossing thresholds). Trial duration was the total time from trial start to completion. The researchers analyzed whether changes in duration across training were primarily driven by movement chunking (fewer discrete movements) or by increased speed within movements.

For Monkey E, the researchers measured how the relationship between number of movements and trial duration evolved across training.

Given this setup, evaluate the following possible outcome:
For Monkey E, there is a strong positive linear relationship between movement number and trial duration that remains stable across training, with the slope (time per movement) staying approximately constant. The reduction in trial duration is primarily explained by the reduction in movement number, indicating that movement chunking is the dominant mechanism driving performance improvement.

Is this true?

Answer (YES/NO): YES